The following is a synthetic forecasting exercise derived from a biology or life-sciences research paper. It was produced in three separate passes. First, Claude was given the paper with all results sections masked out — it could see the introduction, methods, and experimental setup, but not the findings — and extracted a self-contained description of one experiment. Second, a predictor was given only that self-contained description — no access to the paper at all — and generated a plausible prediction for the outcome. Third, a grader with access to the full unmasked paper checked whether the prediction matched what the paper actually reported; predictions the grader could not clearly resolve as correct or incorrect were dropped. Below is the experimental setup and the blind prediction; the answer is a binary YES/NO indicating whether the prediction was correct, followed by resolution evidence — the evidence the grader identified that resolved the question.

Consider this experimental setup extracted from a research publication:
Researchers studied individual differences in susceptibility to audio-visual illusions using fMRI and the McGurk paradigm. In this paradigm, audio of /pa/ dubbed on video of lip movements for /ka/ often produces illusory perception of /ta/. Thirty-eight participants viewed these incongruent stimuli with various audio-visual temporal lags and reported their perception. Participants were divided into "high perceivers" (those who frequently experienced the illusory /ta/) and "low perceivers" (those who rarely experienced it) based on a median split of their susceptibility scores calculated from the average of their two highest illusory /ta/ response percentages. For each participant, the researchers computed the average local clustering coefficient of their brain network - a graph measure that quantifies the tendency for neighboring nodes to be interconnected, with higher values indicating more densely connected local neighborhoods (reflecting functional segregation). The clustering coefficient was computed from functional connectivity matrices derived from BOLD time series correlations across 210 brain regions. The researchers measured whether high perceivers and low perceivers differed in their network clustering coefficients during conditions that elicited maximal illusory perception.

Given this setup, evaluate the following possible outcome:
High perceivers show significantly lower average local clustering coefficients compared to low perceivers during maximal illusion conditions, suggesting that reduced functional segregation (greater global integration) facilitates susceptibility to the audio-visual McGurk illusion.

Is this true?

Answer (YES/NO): NO